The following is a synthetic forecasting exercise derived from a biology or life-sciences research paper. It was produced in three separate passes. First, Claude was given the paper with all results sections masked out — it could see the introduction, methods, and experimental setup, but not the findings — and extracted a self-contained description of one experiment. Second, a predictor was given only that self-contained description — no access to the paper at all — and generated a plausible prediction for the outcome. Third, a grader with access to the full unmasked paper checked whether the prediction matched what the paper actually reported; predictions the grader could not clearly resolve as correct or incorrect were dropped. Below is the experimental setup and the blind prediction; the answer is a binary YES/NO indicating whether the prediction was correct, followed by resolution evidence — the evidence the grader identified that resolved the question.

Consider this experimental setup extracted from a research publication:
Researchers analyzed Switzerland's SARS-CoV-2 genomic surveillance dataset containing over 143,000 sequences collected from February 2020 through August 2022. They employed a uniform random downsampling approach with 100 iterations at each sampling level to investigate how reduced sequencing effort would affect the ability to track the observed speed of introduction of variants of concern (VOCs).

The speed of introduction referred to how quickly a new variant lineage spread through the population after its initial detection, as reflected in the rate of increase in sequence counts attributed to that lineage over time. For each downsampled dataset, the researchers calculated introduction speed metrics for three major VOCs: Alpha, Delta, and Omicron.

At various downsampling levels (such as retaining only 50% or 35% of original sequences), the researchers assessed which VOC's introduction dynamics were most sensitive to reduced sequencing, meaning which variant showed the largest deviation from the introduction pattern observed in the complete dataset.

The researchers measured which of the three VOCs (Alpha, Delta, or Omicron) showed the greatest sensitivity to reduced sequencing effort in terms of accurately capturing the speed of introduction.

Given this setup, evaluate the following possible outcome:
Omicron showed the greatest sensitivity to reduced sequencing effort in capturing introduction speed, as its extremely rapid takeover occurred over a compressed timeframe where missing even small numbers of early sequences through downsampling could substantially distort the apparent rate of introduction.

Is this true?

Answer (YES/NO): YES